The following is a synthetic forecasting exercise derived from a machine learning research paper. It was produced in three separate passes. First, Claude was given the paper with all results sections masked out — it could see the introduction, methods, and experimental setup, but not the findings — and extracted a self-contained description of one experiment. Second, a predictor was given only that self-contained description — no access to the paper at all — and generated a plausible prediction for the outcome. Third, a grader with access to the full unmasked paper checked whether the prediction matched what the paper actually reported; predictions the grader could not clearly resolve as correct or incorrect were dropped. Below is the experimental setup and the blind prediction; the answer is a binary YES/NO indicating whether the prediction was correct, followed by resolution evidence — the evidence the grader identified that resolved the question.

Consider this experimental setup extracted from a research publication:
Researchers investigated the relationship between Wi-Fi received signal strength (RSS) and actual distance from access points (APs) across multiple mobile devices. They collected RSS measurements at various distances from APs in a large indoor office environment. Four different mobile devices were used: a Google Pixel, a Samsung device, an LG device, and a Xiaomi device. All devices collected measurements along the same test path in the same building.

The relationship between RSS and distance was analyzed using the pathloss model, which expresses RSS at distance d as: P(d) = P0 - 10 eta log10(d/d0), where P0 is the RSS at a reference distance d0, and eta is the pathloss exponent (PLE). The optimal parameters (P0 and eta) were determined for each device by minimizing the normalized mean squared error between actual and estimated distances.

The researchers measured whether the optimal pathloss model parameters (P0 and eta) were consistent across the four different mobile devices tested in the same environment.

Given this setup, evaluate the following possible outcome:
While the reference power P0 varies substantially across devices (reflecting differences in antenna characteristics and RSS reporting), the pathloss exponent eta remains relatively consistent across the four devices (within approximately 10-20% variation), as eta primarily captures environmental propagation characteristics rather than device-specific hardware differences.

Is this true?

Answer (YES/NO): NO